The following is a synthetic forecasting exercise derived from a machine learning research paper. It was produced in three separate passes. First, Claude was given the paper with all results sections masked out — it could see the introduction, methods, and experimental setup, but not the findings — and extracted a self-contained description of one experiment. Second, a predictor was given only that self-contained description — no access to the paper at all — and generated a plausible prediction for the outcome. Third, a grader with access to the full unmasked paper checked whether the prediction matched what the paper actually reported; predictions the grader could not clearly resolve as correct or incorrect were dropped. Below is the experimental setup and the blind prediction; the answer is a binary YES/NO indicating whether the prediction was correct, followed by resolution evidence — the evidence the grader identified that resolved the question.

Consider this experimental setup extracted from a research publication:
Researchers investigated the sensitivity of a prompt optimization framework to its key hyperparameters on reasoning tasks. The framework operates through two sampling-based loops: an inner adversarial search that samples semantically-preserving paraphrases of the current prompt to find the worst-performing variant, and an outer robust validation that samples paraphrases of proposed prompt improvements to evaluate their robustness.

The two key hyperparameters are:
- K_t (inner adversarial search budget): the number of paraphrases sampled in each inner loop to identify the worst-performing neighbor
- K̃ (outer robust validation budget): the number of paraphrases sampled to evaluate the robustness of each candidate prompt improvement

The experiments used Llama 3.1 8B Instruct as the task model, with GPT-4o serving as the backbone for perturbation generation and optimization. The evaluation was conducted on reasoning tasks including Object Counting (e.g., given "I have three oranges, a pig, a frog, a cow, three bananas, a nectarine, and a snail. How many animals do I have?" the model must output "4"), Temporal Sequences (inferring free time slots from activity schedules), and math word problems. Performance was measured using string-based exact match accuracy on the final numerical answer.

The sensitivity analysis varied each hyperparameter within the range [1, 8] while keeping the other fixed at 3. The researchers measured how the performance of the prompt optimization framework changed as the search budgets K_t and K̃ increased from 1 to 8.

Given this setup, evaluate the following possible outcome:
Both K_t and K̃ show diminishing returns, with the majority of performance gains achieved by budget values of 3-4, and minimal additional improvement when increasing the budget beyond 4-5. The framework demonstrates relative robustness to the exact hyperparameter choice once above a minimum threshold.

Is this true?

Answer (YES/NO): YES